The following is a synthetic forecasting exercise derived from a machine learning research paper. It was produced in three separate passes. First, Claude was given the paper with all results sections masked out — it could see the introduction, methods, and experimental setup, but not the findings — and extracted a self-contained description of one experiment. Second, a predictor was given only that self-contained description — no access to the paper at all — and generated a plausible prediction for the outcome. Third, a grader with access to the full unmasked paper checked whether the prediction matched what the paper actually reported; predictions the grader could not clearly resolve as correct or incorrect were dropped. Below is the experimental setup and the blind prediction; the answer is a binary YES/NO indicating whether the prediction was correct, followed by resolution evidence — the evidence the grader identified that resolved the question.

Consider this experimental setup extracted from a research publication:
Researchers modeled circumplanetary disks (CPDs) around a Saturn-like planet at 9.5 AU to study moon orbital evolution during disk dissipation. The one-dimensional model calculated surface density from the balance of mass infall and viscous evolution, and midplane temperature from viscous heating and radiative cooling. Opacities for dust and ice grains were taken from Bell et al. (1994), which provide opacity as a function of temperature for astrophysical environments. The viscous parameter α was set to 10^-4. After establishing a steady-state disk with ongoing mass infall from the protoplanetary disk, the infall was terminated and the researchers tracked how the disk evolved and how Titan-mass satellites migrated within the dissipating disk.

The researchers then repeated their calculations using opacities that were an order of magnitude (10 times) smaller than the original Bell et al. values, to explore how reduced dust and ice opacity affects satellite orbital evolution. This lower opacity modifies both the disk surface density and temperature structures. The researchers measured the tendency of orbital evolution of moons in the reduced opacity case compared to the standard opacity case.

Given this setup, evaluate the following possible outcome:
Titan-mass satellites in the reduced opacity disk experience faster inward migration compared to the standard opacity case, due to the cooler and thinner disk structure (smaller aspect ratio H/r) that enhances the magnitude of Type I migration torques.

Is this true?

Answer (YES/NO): NO